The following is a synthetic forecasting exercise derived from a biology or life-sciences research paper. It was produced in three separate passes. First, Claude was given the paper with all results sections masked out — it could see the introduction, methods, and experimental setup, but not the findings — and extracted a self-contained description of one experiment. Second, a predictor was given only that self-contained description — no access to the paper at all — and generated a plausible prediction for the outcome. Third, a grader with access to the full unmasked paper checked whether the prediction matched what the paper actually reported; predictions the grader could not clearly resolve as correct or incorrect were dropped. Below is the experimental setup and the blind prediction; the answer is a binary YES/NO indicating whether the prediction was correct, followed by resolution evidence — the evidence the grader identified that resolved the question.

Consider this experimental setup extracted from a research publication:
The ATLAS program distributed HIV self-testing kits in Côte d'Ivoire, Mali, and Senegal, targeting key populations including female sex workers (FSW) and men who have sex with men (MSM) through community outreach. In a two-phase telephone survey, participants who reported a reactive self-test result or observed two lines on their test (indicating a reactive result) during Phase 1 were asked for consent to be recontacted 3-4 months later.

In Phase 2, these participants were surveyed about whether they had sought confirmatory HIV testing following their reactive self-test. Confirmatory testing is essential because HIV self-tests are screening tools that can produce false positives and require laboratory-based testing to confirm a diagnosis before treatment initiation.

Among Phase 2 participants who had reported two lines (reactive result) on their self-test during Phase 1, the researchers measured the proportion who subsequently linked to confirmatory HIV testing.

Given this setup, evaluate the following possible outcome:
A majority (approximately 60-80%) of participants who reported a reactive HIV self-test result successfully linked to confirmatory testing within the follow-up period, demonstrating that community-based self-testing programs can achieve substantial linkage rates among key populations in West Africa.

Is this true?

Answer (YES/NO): NO